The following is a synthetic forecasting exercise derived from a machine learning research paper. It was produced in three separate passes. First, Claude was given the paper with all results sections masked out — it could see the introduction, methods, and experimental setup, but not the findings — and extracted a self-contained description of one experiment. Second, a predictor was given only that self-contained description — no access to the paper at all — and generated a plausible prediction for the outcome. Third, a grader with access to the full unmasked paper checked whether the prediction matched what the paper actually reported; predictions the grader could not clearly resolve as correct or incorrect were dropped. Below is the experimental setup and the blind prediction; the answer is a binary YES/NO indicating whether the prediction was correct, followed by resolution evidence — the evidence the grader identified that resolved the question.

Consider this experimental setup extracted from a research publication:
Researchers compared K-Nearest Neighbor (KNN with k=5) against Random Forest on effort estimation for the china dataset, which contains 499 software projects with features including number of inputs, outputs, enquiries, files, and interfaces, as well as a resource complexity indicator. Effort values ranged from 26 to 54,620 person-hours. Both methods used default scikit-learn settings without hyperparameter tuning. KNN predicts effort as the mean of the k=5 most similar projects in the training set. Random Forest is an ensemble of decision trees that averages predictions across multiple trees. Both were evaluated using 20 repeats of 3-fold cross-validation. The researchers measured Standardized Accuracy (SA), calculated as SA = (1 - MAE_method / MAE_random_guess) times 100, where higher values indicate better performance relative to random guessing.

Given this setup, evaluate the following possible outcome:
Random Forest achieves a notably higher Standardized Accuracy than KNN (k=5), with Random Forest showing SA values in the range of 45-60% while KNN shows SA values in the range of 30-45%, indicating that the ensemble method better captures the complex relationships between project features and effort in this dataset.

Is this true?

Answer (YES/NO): NO